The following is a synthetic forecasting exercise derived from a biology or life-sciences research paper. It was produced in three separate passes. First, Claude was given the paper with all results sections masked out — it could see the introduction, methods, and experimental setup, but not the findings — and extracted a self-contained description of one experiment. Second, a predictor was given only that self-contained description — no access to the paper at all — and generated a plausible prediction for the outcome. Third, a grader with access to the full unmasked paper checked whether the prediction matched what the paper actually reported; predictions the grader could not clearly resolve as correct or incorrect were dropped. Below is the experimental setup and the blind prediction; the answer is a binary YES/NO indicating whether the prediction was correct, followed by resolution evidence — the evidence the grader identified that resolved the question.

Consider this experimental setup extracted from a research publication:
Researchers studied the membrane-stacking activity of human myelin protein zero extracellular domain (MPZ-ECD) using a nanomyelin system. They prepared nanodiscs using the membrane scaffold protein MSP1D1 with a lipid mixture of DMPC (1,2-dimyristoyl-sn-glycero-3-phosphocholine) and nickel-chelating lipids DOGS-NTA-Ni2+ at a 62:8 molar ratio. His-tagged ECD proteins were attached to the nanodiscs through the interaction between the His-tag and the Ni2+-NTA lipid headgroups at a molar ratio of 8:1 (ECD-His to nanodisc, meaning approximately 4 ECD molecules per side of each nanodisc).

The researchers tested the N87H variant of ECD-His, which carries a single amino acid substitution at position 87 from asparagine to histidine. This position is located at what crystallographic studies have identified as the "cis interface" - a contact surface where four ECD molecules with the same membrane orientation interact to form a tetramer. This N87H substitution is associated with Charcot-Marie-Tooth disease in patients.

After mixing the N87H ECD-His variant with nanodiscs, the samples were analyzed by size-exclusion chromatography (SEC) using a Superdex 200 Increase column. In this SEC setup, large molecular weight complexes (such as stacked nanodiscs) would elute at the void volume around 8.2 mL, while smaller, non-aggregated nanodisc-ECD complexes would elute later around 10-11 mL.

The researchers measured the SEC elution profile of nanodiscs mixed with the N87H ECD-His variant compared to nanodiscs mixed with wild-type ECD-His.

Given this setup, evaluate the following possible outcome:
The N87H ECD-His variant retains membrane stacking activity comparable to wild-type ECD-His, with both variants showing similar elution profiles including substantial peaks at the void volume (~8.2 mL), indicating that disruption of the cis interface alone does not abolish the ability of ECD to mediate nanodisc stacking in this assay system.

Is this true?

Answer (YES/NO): NO